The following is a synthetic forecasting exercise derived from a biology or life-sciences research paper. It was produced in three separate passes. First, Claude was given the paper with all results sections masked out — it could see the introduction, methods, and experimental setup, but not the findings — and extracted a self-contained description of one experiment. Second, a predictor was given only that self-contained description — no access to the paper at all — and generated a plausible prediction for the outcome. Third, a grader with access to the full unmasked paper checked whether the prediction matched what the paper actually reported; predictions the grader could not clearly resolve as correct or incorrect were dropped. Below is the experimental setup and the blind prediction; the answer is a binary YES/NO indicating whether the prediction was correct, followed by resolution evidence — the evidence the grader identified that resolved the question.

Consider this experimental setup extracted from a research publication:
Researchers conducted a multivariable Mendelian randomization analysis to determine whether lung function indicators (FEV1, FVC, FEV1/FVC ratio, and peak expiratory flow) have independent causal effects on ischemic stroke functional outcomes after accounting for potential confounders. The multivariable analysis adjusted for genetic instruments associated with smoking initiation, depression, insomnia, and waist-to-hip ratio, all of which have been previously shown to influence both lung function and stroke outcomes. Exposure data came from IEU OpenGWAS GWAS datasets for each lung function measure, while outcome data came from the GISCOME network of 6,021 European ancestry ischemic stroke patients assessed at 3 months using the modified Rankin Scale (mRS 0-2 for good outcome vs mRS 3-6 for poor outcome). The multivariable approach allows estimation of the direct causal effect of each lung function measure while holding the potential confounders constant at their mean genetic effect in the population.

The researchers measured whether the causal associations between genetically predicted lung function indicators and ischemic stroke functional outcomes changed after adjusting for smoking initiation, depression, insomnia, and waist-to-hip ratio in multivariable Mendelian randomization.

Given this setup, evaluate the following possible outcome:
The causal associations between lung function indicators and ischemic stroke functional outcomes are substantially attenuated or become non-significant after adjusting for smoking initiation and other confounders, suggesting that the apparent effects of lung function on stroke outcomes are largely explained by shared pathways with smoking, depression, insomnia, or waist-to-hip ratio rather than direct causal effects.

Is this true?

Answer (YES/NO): NO